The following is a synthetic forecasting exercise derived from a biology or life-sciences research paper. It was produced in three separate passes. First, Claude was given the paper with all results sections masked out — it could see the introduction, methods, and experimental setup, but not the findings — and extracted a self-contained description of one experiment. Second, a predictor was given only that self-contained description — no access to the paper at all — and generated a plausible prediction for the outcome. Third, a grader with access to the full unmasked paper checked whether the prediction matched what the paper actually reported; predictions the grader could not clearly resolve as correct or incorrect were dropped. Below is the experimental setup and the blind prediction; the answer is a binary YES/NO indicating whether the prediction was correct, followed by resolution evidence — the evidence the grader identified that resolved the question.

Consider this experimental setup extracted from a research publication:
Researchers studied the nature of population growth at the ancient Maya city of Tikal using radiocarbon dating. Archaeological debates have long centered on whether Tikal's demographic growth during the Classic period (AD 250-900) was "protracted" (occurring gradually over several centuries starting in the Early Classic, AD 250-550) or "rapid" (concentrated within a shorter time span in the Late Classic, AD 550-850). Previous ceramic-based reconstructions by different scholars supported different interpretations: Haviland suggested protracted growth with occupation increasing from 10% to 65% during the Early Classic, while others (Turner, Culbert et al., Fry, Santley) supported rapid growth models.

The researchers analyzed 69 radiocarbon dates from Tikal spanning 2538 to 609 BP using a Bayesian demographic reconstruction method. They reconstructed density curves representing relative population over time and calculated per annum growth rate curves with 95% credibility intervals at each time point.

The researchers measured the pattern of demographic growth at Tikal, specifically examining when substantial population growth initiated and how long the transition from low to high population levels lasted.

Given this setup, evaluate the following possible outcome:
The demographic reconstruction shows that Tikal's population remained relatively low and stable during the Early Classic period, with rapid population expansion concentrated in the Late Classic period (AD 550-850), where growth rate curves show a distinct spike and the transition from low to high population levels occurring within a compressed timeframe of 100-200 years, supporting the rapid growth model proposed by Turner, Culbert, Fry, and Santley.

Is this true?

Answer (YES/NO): YES